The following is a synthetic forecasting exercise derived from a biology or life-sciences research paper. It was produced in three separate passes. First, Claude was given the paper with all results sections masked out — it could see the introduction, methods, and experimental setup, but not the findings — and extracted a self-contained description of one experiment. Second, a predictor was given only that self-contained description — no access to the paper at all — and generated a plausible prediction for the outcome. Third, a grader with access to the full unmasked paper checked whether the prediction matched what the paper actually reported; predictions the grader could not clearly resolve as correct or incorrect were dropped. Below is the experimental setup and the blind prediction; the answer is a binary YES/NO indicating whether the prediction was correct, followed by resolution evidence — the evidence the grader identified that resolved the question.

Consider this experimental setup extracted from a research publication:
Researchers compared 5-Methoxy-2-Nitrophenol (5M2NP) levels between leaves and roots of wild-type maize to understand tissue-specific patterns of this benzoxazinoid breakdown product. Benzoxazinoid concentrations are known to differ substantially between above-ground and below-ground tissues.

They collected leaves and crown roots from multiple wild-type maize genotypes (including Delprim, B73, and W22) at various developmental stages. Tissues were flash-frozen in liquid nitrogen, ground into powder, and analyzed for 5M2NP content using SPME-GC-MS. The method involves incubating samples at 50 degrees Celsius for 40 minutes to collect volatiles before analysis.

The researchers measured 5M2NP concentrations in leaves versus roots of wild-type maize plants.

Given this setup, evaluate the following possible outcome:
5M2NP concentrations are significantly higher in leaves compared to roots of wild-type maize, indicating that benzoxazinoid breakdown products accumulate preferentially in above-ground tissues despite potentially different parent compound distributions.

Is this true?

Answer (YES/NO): YES